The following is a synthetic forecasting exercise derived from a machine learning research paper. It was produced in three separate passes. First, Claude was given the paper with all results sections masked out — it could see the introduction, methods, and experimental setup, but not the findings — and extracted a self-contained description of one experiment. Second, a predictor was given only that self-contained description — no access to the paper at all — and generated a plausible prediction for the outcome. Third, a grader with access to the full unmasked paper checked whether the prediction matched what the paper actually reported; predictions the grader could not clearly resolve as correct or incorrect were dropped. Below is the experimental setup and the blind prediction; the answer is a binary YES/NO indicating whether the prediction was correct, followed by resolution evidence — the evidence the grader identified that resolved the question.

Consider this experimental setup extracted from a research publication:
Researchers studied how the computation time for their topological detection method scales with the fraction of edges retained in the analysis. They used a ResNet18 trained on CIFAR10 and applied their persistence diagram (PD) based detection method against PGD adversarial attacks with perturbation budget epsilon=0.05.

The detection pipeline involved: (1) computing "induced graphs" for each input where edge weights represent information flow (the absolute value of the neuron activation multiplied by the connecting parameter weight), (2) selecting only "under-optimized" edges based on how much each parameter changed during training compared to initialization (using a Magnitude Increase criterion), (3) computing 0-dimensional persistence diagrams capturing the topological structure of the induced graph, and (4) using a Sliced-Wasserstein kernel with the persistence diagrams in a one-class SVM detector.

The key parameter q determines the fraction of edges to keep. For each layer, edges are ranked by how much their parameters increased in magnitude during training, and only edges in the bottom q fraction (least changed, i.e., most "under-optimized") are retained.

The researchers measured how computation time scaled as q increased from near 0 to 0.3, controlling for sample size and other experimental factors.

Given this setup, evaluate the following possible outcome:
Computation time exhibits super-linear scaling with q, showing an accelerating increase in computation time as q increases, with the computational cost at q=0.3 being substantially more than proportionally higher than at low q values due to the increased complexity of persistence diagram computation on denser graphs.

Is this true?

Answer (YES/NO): NO